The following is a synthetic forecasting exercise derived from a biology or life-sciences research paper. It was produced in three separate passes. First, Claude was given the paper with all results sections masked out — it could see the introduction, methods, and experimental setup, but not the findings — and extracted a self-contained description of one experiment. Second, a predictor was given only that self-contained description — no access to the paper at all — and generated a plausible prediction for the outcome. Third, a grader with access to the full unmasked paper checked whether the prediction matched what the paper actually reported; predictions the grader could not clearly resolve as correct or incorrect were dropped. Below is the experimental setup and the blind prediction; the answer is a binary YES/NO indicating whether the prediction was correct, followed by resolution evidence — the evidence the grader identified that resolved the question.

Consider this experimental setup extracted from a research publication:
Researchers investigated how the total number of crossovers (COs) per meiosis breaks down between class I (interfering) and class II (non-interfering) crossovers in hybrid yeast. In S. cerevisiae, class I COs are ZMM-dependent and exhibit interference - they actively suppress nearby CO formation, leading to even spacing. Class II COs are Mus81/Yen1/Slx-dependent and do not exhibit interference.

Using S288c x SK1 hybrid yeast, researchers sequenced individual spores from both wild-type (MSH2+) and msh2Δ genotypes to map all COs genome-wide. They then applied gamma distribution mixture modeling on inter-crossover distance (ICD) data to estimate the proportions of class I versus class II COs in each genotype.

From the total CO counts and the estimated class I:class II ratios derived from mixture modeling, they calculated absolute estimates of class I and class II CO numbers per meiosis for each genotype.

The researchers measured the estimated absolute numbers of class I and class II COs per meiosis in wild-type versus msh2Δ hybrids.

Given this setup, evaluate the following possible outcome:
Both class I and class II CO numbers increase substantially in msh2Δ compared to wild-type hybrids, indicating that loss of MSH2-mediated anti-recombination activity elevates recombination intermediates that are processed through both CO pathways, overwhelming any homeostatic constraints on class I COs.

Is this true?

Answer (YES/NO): NO